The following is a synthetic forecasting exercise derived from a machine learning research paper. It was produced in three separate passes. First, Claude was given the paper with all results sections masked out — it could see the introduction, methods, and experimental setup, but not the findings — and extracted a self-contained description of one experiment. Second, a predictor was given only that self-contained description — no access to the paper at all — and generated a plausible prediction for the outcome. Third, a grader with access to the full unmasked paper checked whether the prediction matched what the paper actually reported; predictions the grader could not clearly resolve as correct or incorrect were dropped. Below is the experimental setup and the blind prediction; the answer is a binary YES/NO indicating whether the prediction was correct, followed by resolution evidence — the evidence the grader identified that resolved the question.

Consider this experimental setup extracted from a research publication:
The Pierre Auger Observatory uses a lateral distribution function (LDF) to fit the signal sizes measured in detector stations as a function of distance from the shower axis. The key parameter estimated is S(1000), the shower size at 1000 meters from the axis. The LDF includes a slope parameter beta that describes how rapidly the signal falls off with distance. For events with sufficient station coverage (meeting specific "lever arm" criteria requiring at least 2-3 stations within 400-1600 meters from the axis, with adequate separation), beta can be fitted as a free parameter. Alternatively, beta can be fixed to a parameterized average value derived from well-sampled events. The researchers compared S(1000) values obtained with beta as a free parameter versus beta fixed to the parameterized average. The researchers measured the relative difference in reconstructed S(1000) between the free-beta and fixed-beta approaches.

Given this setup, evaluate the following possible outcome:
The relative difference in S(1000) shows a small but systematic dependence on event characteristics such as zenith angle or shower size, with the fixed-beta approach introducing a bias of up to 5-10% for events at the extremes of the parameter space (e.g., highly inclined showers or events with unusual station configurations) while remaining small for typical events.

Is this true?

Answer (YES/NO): NO